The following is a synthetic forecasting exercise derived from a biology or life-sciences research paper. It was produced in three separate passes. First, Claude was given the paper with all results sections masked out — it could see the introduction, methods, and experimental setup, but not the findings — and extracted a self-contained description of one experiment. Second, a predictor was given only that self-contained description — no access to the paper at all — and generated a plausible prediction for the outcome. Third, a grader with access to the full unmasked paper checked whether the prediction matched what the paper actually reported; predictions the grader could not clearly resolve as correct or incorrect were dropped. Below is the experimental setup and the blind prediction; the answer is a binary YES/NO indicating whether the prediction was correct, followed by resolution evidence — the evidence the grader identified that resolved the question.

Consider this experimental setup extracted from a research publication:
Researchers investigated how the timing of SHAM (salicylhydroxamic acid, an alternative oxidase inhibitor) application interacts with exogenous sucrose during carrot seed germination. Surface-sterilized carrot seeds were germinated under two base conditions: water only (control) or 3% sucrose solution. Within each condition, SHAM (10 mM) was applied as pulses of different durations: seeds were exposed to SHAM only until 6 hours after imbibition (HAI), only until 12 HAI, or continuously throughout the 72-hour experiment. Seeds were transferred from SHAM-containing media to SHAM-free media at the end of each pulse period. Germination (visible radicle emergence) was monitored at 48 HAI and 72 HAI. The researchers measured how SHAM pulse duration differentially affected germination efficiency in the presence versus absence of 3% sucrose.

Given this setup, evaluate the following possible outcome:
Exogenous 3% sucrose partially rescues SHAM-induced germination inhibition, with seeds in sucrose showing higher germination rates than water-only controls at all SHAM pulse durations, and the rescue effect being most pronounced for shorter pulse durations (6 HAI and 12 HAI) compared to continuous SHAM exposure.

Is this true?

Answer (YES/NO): NO